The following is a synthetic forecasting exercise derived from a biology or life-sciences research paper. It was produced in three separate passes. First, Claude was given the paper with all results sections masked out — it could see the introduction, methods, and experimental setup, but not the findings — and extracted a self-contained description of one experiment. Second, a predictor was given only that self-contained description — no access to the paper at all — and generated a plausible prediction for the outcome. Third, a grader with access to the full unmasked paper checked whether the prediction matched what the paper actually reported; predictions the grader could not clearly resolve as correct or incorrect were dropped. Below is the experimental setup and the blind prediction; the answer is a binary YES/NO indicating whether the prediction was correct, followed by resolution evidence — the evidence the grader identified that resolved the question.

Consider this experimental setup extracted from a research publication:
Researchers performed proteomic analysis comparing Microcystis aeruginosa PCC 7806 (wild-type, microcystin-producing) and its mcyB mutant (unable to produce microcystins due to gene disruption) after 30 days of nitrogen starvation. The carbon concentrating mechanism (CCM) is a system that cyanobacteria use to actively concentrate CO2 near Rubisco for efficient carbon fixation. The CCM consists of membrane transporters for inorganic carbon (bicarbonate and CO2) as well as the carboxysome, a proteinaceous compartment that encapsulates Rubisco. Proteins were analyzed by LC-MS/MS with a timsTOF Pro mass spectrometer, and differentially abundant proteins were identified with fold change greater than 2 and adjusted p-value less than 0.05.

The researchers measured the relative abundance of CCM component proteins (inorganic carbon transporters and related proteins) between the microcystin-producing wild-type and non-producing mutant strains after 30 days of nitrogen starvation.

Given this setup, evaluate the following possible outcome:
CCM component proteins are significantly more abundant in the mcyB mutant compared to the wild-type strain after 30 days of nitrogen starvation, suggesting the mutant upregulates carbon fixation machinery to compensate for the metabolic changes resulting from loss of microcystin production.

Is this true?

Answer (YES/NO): YES